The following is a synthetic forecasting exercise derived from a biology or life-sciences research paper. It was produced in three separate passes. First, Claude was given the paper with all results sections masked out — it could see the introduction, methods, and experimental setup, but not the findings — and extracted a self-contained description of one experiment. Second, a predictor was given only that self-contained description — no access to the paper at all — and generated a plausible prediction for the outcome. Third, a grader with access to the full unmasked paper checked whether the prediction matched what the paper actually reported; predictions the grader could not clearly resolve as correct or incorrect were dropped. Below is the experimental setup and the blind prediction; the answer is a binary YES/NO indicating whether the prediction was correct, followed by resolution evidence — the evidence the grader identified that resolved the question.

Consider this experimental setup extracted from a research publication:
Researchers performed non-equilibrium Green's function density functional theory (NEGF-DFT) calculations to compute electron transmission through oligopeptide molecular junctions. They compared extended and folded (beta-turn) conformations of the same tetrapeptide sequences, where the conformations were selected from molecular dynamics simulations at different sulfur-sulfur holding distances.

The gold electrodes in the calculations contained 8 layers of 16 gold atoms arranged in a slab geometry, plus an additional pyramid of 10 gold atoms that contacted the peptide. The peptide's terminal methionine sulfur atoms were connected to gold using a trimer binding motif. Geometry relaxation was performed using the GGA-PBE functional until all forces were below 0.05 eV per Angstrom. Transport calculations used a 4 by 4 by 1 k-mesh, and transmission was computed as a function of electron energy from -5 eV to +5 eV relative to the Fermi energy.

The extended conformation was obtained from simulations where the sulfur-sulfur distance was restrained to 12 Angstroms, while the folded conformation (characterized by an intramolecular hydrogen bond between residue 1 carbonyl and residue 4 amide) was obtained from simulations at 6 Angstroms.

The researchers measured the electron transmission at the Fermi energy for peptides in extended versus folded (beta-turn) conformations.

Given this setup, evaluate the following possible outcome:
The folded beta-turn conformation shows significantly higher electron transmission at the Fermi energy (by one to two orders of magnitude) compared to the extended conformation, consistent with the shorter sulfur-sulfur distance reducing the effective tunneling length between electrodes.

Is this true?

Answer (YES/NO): YES